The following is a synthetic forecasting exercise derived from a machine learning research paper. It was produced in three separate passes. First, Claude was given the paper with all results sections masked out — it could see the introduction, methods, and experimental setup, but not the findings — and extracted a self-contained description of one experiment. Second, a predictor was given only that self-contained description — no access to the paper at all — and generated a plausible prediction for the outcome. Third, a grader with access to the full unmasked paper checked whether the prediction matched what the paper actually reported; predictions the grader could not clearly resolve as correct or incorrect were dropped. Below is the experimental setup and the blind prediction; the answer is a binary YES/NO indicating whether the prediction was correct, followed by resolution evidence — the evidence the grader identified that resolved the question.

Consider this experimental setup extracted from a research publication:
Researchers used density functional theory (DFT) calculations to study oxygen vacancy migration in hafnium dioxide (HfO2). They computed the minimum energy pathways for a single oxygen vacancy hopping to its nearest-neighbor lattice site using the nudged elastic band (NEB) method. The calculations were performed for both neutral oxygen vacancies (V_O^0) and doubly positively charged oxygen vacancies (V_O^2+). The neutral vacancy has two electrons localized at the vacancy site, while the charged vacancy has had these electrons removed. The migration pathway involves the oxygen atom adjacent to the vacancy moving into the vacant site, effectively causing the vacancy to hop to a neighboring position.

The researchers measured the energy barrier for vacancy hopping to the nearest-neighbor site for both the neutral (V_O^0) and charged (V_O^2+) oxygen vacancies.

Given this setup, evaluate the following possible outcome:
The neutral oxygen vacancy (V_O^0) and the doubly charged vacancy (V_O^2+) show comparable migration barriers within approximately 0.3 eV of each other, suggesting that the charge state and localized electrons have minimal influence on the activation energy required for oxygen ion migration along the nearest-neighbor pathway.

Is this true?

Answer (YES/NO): NO